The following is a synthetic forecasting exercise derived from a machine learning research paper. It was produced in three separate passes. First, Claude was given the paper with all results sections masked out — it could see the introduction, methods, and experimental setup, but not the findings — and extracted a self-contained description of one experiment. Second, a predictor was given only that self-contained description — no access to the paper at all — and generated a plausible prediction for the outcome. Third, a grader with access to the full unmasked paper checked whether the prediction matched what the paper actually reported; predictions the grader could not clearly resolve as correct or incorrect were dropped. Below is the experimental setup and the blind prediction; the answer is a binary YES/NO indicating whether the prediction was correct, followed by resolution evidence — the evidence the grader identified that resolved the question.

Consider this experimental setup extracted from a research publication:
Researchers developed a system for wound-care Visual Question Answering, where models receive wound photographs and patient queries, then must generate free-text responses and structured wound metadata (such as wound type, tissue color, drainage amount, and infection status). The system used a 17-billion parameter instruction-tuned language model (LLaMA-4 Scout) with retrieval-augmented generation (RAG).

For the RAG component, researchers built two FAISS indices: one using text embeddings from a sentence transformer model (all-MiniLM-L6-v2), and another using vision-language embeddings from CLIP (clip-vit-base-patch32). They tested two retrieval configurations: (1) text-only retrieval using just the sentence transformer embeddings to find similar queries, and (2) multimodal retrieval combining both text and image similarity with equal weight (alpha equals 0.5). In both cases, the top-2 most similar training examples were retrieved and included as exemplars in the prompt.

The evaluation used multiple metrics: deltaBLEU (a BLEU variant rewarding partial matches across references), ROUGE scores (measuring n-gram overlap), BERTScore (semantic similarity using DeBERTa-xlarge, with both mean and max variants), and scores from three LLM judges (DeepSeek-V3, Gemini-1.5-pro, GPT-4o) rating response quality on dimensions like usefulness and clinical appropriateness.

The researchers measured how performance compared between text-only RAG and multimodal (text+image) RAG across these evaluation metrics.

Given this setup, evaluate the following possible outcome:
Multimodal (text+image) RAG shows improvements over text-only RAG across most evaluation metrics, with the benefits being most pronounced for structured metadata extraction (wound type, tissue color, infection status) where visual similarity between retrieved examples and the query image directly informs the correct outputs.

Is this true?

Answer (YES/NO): NO